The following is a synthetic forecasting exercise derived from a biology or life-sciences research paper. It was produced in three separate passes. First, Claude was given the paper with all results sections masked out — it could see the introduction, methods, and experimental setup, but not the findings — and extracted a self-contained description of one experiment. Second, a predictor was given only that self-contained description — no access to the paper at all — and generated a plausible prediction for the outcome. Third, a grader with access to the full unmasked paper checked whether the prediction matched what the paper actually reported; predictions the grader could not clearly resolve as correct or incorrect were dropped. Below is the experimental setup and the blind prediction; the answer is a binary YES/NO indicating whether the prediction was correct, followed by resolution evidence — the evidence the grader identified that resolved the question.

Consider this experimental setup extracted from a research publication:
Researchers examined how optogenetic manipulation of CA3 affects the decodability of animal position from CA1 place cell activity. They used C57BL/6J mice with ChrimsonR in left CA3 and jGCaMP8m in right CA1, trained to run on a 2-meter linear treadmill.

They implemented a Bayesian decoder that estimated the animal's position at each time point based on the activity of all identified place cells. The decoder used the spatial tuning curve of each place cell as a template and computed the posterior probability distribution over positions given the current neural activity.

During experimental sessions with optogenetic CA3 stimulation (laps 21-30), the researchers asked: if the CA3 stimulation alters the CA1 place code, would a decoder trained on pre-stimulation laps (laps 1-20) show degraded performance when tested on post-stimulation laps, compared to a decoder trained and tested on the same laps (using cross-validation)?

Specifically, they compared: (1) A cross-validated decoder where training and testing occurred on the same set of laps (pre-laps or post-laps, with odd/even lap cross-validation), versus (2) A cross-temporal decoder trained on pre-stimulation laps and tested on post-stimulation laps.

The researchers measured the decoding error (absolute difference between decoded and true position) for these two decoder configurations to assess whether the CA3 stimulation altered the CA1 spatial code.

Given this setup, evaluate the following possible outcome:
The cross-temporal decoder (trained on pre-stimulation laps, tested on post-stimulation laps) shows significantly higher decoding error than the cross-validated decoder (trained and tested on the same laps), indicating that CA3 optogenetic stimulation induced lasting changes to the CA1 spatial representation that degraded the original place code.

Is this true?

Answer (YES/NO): NO